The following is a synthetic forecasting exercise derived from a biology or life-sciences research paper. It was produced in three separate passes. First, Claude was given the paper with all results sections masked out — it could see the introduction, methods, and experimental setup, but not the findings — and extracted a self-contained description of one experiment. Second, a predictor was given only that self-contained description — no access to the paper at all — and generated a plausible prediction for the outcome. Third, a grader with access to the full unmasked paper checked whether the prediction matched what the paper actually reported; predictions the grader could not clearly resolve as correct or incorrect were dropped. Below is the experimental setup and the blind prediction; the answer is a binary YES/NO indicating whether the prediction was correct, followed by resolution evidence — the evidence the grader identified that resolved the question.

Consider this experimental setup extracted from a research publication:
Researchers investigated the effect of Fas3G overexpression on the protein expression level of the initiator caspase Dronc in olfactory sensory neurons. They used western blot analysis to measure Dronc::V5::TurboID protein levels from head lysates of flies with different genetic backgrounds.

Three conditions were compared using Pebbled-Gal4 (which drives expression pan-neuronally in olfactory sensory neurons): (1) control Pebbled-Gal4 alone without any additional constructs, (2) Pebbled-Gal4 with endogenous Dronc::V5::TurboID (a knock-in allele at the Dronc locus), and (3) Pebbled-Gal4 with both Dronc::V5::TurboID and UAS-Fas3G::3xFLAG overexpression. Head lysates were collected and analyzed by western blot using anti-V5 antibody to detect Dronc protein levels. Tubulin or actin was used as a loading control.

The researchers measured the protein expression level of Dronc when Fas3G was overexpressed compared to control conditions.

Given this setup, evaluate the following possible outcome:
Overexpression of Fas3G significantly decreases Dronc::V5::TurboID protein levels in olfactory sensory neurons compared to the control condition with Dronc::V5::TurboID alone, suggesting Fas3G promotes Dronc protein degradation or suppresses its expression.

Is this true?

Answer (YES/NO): NO